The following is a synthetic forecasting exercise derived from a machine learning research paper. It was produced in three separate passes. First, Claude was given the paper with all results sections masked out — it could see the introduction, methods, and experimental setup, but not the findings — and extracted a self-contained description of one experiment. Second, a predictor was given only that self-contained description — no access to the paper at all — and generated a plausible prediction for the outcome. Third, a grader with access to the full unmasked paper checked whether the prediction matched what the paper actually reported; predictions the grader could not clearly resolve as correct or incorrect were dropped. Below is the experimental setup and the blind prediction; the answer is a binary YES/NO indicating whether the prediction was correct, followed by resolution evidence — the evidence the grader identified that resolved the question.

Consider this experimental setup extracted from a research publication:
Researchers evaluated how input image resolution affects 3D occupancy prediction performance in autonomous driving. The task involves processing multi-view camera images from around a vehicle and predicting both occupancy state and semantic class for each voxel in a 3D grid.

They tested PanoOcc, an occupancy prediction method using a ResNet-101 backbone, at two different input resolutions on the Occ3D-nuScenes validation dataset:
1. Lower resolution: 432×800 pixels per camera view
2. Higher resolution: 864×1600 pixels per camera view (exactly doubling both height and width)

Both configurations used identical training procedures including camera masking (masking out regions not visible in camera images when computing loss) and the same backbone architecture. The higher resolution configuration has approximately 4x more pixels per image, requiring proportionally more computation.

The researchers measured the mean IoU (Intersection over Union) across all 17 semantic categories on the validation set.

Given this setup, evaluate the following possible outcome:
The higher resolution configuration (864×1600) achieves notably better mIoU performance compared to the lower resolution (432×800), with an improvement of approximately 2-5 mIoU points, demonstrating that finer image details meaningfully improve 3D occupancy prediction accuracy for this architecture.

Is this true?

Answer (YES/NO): YES